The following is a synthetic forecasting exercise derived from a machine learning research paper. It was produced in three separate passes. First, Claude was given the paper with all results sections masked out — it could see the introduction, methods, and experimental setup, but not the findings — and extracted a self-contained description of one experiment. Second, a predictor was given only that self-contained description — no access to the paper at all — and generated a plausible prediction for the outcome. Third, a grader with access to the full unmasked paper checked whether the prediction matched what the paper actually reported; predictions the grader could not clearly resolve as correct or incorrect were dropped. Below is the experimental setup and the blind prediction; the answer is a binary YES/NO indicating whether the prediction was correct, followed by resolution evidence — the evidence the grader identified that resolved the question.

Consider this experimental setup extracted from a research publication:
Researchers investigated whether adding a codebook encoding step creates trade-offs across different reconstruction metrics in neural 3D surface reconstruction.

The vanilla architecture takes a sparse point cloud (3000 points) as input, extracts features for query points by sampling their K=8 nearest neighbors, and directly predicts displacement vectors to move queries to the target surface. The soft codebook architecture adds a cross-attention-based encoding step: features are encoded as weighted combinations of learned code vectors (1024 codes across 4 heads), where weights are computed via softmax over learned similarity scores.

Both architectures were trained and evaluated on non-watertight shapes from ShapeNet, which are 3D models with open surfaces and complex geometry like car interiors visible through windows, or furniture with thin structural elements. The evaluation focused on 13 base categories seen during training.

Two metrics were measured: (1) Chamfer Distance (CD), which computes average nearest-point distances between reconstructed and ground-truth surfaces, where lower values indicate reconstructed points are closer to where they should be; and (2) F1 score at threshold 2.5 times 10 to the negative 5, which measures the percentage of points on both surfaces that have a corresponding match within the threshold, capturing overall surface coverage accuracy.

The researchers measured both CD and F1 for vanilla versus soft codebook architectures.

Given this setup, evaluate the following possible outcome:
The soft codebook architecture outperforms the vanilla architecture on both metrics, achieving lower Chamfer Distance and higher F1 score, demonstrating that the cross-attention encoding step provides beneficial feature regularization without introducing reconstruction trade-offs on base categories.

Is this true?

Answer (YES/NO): NO